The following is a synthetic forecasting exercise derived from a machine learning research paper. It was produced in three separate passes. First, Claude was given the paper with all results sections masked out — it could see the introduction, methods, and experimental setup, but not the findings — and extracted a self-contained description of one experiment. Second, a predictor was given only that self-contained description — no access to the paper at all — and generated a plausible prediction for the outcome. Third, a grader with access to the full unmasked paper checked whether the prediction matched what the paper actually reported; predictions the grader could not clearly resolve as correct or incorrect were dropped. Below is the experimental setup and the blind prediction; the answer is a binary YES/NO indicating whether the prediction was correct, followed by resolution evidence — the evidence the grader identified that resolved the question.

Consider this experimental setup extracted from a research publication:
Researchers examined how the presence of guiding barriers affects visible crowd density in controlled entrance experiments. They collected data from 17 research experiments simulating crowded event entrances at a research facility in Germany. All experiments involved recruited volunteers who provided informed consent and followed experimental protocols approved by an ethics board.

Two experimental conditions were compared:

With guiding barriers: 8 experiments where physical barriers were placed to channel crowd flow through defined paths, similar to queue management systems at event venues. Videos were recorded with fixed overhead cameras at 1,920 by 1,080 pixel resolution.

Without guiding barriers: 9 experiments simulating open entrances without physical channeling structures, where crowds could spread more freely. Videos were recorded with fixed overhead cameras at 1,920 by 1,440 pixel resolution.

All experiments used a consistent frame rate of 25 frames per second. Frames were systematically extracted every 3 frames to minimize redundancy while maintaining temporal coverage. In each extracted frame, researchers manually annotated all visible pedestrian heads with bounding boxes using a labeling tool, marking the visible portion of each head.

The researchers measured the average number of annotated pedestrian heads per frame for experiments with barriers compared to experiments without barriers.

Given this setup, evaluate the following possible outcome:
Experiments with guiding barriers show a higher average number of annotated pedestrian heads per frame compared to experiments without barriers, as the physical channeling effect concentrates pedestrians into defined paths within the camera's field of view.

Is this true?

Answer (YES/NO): NO